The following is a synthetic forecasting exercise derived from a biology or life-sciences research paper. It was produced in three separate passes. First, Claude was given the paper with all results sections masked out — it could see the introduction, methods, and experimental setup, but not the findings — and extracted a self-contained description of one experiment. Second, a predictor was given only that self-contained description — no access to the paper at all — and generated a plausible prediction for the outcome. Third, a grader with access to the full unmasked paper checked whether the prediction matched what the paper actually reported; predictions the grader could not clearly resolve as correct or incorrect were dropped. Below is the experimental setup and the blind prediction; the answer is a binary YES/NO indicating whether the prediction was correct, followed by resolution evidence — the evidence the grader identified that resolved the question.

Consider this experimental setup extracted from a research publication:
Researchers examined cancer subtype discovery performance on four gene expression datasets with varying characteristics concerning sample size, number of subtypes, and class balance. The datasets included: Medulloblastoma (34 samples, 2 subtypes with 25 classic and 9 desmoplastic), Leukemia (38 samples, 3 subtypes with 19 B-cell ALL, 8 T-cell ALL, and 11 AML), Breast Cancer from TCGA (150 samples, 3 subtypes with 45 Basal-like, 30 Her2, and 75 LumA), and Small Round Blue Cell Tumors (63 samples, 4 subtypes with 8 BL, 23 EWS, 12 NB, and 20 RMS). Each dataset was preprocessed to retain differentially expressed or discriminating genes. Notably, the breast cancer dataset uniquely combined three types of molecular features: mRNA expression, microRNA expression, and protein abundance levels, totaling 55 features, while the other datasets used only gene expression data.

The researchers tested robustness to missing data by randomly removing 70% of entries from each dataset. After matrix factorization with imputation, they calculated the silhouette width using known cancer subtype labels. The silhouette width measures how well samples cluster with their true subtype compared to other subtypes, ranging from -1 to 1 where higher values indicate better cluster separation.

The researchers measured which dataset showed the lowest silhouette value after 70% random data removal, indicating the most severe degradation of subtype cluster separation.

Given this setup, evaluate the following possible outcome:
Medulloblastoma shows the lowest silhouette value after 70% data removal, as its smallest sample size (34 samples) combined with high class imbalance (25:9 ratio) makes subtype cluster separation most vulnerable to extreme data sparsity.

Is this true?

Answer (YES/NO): NO